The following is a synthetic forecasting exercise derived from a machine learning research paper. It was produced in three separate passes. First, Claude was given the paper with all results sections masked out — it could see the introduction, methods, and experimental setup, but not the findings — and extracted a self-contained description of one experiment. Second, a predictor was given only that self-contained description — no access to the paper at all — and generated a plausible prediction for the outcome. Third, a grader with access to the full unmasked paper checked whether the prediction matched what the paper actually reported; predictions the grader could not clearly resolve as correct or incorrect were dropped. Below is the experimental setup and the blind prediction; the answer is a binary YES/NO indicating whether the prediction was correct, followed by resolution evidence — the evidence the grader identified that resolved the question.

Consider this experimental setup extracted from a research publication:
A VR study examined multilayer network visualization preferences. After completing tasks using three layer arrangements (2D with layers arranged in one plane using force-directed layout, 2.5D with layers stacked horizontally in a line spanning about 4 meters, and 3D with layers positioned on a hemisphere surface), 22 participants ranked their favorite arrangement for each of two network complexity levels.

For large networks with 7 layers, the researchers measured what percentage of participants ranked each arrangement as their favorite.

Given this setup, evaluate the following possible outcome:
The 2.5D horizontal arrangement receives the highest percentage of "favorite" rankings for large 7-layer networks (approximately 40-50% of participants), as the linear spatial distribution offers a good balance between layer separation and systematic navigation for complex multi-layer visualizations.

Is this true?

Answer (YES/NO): NO